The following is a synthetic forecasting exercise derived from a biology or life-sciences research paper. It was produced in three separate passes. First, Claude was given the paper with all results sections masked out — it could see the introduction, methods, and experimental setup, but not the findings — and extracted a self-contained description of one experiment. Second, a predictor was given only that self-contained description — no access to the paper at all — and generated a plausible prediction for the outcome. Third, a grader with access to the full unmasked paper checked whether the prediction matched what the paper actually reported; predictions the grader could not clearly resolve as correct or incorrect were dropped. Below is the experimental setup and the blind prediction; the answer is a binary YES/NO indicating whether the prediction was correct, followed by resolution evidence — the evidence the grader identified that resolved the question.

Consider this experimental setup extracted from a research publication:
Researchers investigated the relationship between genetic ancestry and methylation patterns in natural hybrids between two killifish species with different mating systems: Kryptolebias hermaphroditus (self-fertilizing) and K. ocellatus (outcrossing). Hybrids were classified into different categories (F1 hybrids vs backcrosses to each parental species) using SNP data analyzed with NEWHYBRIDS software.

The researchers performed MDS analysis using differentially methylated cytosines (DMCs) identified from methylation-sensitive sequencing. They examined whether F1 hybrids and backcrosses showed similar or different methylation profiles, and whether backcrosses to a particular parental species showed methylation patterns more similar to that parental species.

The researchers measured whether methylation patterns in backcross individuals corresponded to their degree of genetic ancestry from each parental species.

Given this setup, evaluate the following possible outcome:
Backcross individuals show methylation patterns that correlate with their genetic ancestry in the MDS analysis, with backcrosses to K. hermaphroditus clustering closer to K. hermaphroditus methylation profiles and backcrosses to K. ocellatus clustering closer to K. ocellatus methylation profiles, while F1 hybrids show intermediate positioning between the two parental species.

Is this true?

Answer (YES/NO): YES